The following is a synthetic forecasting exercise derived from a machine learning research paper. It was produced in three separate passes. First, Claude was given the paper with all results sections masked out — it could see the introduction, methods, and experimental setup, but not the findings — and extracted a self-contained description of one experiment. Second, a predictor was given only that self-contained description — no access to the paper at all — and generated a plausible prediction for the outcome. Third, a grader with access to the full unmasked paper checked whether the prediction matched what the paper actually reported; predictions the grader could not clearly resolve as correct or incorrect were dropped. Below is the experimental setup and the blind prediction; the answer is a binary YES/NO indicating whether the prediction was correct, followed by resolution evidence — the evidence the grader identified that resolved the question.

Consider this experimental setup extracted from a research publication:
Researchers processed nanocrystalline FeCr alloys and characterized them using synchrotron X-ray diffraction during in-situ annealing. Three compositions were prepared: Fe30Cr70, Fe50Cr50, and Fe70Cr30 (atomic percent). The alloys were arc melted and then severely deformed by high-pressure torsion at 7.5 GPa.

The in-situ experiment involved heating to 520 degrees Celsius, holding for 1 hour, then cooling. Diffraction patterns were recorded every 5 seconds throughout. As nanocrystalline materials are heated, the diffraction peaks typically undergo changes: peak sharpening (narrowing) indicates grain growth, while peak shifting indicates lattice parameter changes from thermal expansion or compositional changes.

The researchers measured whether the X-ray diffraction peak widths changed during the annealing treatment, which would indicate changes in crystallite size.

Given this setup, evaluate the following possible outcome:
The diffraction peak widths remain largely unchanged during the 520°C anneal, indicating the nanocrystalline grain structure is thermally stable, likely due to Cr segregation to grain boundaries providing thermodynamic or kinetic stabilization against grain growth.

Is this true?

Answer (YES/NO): NO